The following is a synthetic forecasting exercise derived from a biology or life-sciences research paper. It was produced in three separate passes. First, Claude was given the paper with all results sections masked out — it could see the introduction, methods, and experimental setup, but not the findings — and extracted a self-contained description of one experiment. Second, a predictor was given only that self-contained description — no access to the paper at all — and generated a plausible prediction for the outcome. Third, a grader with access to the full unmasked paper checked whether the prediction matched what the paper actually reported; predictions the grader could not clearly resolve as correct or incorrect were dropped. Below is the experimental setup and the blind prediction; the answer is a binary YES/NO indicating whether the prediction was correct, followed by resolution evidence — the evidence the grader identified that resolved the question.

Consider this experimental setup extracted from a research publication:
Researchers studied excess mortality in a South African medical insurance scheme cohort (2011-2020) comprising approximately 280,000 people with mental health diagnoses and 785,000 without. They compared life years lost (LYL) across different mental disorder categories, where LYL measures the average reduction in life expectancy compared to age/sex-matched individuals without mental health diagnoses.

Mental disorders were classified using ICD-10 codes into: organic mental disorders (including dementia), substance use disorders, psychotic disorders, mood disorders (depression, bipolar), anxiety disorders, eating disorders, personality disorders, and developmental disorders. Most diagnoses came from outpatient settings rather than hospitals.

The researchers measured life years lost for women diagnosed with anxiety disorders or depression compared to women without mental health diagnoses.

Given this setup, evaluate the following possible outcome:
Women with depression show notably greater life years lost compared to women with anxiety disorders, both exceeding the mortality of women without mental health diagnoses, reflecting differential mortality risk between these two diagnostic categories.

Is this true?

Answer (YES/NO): YES